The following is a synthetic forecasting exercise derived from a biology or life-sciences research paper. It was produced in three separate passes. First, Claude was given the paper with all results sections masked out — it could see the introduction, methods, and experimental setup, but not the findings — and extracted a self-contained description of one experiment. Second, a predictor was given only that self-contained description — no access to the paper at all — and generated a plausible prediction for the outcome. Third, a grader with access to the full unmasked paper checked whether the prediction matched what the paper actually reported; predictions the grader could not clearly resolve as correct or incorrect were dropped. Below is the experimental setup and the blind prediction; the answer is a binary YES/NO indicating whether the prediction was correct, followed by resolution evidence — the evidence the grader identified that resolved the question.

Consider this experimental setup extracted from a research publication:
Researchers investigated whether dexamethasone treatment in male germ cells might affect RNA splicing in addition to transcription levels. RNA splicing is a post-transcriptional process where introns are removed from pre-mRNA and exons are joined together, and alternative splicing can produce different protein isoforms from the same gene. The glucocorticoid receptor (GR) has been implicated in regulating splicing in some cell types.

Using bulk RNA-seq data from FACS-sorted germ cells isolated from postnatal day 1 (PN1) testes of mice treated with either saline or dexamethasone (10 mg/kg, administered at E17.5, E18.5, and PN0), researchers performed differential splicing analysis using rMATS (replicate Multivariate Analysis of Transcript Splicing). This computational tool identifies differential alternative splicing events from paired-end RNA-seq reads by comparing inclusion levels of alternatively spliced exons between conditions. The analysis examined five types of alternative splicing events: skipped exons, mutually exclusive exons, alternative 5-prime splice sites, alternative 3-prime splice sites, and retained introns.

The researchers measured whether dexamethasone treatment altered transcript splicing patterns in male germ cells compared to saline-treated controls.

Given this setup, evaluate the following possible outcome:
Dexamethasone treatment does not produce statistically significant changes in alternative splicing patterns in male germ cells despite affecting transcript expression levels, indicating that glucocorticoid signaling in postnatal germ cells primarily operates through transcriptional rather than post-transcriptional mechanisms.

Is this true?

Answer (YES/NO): NO